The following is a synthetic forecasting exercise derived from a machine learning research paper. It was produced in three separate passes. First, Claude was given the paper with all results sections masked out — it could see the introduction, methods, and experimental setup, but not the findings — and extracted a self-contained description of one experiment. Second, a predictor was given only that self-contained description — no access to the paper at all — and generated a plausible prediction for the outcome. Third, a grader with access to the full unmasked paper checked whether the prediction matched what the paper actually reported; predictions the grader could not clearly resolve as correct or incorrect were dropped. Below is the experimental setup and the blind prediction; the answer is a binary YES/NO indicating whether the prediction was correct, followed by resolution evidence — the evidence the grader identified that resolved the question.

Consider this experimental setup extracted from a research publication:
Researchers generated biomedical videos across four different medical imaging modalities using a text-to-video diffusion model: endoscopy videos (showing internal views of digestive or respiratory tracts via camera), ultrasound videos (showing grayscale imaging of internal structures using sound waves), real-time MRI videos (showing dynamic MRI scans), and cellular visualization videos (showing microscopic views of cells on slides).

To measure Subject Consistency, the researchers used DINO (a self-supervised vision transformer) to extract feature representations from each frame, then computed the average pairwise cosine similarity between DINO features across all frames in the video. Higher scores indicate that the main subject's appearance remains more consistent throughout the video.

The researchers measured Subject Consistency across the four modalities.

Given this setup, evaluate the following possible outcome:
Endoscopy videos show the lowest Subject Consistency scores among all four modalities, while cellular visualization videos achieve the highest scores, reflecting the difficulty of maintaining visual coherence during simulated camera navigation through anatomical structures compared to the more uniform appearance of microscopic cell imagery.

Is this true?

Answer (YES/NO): NO